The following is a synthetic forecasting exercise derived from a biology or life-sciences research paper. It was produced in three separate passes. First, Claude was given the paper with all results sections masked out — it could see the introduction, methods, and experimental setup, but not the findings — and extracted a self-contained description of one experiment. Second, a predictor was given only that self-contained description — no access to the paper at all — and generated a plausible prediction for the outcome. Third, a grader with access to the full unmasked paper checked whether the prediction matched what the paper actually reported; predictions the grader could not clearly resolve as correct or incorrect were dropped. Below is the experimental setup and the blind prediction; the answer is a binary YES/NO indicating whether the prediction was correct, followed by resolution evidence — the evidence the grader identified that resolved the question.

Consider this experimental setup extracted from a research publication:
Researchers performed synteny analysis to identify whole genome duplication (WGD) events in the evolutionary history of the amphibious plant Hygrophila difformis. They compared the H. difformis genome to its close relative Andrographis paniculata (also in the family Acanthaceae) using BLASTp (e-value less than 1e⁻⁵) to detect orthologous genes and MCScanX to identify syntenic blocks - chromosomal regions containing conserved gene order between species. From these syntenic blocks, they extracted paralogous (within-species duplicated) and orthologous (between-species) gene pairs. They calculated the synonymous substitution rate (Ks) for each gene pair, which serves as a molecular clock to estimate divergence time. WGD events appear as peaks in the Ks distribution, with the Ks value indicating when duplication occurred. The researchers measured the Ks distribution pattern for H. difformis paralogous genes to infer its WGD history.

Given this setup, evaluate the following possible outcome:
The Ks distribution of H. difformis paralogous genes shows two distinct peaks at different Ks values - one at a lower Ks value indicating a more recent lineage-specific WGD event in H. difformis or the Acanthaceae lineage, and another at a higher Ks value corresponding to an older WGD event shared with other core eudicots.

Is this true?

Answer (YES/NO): NO